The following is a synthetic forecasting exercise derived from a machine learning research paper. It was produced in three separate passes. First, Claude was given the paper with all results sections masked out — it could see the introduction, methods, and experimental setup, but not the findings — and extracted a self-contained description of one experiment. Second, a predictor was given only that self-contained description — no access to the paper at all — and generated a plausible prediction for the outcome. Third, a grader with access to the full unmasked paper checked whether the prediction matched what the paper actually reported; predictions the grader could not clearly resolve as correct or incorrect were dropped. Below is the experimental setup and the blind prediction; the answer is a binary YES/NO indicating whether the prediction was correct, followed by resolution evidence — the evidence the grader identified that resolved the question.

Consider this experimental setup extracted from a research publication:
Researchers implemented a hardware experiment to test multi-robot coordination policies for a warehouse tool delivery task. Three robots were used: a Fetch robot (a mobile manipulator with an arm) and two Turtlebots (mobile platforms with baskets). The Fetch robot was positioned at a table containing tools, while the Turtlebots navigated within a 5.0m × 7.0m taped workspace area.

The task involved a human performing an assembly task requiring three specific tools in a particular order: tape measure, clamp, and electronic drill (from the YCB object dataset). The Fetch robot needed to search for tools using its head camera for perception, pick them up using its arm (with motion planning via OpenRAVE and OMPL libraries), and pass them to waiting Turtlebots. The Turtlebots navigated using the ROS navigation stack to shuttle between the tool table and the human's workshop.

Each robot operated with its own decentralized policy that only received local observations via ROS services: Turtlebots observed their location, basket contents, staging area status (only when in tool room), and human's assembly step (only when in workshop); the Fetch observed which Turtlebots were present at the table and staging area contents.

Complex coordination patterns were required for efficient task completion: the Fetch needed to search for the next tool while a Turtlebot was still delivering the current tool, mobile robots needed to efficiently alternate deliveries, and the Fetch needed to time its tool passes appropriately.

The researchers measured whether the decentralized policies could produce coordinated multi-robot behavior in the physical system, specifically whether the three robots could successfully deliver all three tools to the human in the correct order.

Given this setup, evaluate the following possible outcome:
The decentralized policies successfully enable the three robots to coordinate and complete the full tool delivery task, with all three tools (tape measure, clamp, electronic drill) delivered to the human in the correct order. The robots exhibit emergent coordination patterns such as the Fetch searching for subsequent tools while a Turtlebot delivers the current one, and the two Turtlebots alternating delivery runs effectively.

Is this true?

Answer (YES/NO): YES